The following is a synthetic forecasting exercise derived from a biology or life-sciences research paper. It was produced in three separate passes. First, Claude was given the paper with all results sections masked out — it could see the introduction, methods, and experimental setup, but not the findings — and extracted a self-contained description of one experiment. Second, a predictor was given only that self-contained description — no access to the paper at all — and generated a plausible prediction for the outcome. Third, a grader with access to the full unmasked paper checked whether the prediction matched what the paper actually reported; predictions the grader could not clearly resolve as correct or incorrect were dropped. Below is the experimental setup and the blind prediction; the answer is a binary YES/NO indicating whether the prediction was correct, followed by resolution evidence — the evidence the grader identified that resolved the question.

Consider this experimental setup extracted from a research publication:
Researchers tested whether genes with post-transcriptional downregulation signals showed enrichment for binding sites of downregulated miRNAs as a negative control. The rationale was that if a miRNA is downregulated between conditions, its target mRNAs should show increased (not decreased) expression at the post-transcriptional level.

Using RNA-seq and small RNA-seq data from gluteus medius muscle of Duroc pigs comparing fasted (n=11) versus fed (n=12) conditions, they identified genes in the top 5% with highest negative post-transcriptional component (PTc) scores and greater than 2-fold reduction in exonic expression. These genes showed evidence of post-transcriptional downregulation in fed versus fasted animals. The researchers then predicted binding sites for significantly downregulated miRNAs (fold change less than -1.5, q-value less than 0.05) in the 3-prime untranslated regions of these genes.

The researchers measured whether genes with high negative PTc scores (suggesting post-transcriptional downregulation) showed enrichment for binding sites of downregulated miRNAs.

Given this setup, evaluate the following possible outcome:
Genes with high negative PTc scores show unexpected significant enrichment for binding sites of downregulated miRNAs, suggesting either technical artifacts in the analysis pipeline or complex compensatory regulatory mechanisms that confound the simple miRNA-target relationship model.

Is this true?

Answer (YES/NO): NO